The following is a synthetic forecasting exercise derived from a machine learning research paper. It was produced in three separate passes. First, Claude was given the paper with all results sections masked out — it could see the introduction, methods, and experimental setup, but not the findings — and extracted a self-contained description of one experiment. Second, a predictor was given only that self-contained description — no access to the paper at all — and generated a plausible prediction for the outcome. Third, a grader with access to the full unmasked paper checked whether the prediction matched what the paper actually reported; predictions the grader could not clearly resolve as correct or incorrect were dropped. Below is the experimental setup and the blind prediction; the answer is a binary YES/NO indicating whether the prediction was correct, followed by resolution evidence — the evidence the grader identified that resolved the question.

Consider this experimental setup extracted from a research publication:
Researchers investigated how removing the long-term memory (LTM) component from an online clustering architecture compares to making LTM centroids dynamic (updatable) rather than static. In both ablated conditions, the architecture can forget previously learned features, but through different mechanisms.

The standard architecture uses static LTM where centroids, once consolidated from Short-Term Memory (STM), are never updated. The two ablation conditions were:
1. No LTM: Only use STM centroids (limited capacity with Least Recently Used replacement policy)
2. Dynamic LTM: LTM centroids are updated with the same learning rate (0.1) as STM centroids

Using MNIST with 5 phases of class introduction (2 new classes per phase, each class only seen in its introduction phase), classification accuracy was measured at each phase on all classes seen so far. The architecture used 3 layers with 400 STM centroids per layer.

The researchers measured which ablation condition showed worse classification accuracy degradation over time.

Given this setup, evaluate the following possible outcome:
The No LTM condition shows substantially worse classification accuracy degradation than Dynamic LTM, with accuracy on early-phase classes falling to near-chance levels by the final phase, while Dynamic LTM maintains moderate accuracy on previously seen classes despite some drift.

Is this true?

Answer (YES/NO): NO